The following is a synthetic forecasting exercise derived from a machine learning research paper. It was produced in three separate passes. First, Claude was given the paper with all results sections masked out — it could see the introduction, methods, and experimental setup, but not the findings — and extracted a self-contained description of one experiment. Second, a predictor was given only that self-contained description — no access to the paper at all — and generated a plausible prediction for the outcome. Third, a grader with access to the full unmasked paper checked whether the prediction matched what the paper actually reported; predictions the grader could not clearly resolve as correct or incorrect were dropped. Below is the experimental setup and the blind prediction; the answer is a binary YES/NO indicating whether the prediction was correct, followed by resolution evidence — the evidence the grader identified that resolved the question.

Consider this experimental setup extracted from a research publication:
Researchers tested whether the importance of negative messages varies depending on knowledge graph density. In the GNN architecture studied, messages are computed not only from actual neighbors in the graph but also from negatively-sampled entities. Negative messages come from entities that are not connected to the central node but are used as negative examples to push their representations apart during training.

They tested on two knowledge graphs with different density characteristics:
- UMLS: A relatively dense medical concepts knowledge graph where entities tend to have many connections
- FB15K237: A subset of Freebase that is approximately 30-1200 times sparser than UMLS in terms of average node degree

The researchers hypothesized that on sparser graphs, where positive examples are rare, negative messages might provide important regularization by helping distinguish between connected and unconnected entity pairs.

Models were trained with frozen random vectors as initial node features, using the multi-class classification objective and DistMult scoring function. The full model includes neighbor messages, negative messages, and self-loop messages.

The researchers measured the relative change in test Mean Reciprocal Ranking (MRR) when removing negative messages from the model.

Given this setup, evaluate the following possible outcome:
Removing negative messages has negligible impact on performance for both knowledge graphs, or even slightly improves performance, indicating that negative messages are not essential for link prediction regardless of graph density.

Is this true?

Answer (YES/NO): NO